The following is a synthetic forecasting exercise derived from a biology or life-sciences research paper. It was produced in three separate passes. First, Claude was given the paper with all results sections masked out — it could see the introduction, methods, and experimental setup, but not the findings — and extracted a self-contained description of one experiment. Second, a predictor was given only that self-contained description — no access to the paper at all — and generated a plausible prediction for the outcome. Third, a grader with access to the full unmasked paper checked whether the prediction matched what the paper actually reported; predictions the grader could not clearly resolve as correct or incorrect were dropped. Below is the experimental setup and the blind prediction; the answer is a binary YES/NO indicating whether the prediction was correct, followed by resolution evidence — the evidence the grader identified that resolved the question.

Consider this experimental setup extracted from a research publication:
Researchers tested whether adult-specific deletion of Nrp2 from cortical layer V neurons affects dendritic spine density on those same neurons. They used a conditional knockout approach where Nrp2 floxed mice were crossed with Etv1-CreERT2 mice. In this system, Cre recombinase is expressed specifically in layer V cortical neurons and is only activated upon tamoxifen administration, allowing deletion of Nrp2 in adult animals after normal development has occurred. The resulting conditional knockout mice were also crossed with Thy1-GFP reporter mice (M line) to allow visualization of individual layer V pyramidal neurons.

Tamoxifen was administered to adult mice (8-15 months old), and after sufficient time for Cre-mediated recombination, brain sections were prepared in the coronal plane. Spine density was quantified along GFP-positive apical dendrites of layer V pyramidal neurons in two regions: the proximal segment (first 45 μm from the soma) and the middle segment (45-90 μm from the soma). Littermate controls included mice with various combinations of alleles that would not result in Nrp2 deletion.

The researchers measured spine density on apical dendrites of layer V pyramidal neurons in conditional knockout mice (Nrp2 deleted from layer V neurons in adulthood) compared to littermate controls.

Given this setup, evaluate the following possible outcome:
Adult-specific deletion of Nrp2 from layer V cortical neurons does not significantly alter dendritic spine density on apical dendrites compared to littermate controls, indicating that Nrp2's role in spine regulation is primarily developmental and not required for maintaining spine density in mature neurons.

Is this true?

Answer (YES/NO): NO